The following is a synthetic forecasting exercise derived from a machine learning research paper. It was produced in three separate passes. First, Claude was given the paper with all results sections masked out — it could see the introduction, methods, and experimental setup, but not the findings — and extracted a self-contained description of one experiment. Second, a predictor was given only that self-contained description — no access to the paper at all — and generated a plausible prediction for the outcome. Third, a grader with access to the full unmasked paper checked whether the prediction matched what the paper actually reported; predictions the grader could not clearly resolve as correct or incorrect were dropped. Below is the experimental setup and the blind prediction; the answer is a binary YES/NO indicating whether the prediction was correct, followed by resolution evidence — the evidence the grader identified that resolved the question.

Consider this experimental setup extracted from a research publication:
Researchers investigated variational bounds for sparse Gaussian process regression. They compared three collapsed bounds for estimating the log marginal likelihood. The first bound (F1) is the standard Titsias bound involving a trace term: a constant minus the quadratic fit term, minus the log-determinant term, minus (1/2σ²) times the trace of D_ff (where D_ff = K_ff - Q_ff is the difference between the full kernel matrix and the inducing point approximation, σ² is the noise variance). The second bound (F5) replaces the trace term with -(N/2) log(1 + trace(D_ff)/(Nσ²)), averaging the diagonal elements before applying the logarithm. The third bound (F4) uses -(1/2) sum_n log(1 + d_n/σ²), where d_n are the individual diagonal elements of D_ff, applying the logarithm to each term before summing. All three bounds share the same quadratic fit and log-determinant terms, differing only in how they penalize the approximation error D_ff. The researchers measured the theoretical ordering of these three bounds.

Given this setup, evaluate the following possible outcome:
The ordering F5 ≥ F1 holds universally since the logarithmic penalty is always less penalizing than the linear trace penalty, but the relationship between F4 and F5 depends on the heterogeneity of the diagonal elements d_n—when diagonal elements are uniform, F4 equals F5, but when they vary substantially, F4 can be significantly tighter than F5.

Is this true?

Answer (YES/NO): YES